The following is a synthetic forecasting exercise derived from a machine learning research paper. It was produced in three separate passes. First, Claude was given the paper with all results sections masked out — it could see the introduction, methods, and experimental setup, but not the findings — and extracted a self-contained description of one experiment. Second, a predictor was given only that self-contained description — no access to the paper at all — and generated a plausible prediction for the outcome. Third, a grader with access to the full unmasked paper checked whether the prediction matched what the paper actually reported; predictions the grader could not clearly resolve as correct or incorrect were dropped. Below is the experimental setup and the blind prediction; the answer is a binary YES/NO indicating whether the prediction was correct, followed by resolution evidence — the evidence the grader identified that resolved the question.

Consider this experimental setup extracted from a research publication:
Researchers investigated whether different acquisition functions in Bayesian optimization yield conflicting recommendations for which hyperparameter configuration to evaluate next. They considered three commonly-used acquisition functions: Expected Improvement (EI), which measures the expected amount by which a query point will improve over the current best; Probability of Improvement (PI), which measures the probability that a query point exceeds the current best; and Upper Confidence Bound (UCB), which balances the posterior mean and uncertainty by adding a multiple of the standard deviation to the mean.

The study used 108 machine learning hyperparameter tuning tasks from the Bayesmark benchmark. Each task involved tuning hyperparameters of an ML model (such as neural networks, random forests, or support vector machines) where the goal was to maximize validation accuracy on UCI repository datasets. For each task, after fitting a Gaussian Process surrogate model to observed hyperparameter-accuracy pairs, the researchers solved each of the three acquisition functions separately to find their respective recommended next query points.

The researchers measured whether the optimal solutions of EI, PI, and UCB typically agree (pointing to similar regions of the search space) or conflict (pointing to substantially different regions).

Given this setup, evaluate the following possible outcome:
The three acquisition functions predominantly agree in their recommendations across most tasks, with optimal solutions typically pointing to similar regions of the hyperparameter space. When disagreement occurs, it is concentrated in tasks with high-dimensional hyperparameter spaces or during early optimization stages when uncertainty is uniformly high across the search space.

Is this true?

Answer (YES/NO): NO